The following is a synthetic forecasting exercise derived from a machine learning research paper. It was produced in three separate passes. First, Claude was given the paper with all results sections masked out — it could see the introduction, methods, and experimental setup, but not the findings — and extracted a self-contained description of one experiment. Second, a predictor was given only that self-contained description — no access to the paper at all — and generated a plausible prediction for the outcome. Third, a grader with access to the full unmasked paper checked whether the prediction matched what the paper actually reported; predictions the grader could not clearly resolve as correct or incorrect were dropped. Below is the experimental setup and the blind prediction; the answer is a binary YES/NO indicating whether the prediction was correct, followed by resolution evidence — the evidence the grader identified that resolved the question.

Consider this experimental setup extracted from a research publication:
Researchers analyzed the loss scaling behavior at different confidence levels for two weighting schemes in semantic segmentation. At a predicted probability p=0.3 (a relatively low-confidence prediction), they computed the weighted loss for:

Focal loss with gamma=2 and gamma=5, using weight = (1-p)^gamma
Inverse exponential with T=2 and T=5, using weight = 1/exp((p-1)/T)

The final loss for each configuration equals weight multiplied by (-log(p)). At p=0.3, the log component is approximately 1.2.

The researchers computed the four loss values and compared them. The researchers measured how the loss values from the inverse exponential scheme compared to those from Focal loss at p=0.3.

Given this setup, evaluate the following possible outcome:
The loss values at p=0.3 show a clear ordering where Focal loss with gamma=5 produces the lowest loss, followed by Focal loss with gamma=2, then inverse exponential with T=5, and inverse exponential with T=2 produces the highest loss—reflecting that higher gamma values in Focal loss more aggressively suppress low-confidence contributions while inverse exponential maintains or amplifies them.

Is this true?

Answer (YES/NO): NO